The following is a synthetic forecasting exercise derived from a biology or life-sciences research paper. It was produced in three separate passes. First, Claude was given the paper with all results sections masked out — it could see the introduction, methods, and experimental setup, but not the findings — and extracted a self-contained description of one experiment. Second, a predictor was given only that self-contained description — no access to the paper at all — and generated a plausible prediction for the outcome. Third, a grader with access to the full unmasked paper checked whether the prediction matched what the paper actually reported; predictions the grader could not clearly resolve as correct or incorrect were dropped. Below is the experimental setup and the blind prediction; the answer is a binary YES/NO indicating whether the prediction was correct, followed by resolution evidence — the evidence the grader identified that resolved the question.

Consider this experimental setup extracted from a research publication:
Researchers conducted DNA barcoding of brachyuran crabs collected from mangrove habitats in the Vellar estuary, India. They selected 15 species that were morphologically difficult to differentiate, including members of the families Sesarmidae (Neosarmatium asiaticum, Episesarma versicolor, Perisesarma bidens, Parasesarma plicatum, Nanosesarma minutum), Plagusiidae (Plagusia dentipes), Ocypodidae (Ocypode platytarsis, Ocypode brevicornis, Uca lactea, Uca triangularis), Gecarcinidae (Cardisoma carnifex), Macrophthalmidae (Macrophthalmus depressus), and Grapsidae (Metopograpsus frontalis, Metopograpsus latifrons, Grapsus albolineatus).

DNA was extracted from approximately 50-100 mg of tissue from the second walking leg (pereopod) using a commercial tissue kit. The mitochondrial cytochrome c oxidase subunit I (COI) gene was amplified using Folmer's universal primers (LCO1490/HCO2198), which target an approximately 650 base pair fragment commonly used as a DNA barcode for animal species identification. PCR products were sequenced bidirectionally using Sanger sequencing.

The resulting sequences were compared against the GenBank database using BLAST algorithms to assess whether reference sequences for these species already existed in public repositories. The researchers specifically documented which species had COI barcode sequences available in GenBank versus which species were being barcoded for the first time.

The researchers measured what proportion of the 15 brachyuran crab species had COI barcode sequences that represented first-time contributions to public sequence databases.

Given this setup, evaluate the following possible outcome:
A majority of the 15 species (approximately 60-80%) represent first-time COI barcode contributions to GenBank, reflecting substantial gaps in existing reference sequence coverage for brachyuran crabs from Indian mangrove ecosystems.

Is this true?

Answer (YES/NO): NO